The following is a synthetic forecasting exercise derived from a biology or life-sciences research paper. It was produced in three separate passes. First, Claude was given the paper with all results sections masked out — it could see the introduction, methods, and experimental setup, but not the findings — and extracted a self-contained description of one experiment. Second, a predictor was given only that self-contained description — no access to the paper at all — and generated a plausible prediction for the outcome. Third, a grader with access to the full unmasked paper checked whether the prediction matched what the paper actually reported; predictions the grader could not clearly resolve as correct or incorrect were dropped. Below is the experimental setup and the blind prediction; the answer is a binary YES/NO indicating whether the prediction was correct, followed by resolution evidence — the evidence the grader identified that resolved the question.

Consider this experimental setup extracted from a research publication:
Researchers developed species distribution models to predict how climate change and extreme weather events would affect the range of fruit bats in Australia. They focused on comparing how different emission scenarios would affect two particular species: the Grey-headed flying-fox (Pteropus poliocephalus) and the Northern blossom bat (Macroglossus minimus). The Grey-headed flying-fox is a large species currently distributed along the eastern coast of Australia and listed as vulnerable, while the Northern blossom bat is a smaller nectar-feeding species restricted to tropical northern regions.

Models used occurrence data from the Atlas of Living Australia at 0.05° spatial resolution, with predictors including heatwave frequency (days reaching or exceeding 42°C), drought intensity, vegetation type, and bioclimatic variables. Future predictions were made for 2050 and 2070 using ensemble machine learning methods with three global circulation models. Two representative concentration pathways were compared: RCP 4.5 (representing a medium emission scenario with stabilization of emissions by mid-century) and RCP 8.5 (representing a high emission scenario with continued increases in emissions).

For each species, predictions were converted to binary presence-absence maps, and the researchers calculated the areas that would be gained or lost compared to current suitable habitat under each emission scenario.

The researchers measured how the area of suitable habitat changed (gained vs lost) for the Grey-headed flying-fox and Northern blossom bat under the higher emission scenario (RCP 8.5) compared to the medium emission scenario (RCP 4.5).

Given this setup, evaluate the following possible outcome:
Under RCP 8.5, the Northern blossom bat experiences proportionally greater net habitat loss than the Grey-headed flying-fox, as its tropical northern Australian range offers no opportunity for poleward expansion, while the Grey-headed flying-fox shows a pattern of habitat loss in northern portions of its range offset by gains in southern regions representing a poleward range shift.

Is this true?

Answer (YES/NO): NO